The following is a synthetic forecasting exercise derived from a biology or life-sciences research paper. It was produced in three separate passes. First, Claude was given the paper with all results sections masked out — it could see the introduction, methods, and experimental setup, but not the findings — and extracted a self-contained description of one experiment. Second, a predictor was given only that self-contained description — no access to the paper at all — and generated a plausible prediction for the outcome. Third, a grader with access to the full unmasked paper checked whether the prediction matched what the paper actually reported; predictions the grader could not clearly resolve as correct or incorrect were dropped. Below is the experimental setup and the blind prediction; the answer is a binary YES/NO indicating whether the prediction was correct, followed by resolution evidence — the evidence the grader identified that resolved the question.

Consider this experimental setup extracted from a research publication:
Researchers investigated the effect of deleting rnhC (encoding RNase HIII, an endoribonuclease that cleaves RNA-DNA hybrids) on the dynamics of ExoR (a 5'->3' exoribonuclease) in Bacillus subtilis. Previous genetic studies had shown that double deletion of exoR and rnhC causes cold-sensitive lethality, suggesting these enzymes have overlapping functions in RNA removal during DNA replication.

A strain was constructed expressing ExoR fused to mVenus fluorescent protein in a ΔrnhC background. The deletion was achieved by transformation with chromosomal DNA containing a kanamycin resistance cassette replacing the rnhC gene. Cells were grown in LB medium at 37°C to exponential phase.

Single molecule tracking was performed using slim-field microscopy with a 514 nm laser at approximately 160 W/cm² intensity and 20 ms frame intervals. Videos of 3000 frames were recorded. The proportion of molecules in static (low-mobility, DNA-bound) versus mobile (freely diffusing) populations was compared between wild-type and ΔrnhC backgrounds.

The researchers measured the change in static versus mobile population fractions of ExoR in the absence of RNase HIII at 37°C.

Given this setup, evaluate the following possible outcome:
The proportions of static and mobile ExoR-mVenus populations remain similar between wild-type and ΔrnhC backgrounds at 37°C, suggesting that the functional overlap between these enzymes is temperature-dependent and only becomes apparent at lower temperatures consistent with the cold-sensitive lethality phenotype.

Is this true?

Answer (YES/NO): NO